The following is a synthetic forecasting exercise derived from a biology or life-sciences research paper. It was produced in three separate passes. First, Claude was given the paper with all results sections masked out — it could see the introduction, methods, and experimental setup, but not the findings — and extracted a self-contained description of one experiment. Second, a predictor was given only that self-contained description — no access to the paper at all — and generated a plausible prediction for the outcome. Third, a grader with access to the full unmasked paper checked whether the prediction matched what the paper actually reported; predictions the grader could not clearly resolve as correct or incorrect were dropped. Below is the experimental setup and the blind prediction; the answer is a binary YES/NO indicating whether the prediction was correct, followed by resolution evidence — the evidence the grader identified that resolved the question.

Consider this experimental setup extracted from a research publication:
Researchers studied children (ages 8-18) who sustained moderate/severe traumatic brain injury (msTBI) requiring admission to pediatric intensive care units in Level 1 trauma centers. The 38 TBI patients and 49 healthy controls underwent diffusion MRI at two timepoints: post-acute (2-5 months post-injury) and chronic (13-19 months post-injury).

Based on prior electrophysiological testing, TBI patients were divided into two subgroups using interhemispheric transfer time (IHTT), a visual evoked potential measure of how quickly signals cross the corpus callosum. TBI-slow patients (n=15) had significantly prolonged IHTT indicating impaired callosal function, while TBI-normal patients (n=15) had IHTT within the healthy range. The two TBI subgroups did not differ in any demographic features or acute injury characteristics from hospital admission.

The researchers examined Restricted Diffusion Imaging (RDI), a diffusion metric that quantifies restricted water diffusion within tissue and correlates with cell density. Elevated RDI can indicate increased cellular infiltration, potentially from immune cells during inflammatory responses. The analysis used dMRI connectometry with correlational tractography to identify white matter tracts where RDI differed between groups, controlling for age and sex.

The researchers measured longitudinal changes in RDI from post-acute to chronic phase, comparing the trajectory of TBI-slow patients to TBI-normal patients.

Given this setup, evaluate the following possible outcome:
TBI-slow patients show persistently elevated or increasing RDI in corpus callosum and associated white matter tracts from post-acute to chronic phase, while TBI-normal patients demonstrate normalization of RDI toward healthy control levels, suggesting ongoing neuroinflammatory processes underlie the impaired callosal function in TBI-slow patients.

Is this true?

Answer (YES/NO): NO